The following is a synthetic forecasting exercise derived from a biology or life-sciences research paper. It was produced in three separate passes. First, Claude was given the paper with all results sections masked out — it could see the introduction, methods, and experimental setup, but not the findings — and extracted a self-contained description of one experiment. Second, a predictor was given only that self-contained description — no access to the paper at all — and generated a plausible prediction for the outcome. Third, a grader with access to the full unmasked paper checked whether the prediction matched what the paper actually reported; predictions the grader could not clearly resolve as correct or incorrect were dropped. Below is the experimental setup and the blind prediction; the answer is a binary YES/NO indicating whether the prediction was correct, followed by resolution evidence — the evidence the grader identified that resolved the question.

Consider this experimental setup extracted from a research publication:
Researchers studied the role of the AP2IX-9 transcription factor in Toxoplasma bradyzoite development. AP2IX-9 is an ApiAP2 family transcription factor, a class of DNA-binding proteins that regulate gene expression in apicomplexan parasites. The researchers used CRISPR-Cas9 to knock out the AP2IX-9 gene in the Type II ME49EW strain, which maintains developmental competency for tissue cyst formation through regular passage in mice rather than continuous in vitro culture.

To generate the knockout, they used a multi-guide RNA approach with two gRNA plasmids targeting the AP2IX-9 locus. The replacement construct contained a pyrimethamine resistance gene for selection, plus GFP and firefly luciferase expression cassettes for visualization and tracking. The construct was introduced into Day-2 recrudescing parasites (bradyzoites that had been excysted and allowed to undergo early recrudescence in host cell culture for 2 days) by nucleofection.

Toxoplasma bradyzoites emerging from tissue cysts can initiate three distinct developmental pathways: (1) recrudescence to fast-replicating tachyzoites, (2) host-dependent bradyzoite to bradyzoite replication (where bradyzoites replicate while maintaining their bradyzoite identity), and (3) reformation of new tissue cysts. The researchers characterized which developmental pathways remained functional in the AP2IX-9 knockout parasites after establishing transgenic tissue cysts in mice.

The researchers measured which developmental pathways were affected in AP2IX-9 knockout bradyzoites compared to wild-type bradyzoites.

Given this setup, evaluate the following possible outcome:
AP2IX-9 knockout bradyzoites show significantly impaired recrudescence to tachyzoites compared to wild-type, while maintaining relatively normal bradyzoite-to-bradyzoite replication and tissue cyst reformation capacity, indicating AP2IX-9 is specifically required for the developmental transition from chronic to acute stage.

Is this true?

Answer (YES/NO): NO